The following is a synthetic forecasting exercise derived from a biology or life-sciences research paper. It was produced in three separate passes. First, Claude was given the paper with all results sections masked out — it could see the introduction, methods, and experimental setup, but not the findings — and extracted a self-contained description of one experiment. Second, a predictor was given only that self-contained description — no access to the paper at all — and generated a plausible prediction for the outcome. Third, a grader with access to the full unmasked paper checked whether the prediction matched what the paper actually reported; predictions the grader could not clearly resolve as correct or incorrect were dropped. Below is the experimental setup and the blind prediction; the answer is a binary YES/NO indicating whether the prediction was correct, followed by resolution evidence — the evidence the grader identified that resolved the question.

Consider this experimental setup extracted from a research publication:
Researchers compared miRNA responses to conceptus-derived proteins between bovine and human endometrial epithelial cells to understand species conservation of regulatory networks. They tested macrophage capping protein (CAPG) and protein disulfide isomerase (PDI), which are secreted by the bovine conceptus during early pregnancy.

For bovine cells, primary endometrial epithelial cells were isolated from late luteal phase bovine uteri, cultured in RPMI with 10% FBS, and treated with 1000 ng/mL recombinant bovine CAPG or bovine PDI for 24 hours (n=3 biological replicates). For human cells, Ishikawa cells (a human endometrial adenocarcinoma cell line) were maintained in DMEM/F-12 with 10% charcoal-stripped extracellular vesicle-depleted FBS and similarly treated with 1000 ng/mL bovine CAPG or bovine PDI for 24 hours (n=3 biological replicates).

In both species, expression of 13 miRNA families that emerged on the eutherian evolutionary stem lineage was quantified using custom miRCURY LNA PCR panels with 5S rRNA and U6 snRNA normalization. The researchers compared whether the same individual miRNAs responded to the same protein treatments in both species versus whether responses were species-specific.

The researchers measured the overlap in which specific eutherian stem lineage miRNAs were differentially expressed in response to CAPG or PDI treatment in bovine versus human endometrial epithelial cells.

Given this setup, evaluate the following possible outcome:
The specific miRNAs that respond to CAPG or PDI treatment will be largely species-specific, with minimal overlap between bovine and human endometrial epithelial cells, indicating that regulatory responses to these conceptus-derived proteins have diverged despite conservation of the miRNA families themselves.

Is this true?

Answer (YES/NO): YES